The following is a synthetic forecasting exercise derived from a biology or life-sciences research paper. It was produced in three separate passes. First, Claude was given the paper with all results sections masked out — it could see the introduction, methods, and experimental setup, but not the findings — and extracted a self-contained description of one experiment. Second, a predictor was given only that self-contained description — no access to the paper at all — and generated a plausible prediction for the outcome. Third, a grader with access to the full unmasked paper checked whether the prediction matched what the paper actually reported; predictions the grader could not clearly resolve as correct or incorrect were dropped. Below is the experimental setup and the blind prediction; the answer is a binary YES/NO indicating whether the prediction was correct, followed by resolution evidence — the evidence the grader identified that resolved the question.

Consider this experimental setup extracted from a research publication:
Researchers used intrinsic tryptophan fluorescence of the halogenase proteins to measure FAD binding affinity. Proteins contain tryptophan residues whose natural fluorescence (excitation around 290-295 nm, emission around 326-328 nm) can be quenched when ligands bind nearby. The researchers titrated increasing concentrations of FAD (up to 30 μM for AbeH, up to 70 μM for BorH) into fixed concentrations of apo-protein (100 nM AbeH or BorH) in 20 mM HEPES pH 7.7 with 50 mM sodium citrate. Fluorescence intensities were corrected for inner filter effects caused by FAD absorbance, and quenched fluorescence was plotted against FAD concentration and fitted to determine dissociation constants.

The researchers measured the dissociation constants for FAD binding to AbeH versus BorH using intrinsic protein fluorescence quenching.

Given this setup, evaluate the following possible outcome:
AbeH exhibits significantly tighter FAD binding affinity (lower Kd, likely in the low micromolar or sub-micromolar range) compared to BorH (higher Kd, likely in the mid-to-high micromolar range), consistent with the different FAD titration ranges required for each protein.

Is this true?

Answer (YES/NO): YES